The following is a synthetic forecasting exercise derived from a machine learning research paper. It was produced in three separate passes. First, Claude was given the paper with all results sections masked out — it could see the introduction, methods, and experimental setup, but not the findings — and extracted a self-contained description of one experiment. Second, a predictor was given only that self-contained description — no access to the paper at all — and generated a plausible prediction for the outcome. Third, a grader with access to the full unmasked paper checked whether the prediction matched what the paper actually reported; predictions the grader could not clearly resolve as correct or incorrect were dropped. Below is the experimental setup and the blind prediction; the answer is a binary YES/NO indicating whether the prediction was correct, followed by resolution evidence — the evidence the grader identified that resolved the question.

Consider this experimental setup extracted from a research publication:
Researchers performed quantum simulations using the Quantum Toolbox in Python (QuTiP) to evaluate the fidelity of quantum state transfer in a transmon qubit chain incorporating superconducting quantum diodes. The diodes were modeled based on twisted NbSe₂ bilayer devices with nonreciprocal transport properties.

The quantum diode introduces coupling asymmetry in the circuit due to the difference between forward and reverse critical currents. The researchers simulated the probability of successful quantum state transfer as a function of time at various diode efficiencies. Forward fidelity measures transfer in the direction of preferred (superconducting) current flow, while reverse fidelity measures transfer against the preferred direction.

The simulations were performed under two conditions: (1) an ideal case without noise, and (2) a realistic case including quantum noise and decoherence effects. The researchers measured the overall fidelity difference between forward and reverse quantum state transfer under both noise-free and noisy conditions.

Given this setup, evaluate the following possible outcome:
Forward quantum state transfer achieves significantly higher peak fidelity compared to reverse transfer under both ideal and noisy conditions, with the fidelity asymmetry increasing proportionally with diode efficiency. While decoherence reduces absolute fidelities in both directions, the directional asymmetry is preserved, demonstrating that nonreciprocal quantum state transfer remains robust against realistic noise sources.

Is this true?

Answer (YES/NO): NO